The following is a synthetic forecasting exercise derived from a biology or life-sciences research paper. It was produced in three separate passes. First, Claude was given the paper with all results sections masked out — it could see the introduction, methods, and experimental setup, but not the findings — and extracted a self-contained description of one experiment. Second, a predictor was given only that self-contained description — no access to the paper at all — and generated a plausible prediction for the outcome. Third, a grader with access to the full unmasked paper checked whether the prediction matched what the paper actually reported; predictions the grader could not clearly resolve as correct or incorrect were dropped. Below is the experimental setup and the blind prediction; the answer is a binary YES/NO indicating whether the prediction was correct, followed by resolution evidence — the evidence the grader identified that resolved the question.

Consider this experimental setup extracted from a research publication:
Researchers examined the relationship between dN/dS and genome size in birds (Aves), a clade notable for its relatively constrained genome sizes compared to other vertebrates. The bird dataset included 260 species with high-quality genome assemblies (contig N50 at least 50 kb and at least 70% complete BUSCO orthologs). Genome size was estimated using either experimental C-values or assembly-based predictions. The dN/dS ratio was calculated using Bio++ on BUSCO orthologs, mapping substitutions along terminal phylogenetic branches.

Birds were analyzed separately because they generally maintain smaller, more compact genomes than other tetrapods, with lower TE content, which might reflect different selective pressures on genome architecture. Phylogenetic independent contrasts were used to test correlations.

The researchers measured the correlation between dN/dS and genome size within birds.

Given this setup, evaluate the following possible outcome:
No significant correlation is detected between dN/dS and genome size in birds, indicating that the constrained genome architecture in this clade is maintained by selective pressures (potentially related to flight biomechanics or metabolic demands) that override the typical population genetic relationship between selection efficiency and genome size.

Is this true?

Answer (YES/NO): NO